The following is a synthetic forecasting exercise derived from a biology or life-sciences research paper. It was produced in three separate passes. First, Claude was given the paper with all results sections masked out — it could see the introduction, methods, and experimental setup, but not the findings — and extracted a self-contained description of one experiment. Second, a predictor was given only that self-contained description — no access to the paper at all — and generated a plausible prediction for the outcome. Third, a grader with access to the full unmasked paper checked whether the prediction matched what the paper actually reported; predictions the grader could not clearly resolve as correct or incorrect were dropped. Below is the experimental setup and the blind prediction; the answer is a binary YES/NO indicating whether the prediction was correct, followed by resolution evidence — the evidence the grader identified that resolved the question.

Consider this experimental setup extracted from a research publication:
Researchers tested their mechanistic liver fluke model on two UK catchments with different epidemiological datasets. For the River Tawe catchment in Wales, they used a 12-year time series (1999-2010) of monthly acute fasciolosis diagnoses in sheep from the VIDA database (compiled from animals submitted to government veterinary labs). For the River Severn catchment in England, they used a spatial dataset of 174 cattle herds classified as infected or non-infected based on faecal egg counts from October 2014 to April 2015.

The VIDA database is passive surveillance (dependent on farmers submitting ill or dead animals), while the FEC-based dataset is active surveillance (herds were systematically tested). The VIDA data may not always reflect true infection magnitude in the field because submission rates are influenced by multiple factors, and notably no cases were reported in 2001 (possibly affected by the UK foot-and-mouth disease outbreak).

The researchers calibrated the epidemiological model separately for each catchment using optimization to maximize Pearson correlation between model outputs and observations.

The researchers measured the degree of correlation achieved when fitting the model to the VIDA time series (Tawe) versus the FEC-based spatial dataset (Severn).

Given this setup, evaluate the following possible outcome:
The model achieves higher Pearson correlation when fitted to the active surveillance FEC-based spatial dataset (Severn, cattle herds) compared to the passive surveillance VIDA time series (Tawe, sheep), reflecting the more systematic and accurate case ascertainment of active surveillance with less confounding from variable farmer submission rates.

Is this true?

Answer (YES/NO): YES